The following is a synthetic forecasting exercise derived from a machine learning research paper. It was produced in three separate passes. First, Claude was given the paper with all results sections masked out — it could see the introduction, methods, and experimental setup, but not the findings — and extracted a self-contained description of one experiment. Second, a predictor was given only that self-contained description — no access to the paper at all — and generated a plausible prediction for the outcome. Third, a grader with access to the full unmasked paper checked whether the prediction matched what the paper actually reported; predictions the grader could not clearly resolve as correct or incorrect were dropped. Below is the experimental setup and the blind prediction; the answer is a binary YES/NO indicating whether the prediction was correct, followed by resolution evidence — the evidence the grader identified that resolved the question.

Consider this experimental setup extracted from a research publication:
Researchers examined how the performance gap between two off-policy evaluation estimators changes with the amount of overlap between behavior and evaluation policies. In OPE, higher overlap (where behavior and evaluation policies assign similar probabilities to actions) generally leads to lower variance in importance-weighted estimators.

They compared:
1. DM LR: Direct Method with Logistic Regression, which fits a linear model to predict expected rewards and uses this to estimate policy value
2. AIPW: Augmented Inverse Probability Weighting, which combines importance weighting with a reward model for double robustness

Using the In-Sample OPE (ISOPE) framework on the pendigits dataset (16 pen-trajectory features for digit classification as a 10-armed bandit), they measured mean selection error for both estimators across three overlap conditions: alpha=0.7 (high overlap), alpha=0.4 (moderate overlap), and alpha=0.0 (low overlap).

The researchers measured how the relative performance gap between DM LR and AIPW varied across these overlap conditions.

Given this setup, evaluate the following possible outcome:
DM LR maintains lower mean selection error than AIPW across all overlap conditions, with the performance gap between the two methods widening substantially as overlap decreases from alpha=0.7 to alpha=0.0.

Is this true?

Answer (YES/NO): NO